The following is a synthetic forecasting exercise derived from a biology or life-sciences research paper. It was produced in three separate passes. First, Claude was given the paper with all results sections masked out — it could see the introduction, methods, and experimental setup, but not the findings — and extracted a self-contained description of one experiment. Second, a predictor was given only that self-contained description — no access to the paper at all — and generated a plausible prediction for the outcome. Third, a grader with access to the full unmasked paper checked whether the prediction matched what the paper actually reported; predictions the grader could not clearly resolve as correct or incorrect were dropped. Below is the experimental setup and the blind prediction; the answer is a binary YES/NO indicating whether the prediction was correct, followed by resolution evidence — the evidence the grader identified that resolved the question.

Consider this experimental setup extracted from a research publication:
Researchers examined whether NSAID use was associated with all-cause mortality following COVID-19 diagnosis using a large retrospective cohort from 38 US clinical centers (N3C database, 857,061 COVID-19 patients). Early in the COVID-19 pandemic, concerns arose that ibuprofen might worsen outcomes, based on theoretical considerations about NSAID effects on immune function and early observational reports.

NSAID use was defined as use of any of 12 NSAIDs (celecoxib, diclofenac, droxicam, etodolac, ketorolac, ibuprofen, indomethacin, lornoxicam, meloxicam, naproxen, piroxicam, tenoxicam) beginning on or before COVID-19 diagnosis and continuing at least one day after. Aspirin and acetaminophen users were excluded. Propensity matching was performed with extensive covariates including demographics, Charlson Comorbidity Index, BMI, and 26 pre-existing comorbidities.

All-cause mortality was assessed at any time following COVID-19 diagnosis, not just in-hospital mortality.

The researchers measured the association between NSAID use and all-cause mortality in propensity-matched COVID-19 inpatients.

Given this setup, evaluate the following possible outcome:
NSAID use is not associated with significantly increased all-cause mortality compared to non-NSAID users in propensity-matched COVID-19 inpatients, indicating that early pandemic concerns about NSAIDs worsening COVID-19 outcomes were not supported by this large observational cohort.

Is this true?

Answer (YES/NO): YES